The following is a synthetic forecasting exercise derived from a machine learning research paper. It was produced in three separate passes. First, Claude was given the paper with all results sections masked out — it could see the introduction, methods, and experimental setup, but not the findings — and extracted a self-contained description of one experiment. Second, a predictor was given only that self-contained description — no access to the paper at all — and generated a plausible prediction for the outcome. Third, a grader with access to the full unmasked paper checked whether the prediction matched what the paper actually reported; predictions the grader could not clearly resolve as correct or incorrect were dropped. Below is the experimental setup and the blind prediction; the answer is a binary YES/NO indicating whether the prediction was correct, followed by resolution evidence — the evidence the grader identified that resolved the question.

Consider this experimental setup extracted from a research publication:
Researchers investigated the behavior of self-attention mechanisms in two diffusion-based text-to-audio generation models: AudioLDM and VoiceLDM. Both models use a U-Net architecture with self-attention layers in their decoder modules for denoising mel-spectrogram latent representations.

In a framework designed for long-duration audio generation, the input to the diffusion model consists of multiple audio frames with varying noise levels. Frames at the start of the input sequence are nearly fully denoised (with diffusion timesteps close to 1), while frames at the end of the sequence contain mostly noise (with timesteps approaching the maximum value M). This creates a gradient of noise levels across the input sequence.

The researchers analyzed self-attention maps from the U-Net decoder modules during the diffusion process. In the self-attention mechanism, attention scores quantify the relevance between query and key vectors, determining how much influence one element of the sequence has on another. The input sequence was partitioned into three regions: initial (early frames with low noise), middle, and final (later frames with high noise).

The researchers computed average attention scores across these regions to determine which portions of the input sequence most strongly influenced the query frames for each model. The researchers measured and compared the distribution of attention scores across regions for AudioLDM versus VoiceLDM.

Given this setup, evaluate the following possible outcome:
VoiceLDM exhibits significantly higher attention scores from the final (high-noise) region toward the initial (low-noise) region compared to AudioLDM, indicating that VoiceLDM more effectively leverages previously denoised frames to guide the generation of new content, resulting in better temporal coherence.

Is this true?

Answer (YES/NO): NO